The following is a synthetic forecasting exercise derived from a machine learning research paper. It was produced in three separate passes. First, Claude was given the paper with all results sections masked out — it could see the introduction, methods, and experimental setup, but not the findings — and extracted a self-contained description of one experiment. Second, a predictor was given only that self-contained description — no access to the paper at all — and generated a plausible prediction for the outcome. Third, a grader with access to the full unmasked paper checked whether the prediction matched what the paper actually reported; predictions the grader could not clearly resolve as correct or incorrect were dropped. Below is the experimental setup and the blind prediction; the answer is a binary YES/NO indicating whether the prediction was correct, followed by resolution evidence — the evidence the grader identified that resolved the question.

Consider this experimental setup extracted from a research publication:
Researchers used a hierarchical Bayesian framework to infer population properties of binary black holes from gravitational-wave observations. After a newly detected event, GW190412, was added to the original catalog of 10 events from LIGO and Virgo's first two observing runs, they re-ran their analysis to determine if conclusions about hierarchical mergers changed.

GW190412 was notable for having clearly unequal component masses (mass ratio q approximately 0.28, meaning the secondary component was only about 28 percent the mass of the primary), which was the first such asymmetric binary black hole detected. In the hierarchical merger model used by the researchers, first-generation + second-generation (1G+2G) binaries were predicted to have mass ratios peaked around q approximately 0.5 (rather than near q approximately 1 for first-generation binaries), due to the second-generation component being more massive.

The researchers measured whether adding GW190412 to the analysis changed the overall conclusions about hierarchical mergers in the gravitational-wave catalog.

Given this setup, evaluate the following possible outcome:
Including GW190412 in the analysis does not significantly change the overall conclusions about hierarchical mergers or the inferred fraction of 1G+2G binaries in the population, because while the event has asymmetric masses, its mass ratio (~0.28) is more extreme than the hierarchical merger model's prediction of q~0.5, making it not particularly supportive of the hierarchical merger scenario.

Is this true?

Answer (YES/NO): YES